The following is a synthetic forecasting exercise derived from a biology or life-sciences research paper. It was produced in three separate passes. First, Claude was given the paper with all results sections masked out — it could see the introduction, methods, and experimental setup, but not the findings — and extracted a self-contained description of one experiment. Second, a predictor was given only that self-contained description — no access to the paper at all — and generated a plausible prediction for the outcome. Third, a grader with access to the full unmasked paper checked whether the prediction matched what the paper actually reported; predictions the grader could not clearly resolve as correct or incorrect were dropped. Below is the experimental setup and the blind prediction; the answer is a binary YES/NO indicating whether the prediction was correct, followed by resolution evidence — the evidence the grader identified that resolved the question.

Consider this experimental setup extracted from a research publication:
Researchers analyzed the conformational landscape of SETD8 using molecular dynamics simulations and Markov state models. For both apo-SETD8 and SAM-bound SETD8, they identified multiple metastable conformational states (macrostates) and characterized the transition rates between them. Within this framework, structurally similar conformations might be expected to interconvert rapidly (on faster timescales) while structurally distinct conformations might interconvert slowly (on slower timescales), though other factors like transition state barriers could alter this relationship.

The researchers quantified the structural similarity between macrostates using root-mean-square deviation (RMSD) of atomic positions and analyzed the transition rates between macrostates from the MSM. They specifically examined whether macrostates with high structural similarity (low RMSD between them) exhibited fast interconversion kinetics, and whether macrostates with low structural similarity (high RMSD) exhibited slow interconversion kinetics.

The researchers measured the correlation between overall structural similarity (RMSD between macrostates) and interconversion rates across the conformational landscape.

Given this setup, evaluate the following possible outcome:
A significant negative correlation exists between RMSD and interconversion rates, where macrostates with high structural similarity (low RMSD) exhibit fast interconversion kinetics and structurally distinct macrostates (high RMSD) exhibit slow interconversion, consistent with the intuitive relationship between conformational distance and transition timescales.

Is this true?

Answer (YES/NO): NO